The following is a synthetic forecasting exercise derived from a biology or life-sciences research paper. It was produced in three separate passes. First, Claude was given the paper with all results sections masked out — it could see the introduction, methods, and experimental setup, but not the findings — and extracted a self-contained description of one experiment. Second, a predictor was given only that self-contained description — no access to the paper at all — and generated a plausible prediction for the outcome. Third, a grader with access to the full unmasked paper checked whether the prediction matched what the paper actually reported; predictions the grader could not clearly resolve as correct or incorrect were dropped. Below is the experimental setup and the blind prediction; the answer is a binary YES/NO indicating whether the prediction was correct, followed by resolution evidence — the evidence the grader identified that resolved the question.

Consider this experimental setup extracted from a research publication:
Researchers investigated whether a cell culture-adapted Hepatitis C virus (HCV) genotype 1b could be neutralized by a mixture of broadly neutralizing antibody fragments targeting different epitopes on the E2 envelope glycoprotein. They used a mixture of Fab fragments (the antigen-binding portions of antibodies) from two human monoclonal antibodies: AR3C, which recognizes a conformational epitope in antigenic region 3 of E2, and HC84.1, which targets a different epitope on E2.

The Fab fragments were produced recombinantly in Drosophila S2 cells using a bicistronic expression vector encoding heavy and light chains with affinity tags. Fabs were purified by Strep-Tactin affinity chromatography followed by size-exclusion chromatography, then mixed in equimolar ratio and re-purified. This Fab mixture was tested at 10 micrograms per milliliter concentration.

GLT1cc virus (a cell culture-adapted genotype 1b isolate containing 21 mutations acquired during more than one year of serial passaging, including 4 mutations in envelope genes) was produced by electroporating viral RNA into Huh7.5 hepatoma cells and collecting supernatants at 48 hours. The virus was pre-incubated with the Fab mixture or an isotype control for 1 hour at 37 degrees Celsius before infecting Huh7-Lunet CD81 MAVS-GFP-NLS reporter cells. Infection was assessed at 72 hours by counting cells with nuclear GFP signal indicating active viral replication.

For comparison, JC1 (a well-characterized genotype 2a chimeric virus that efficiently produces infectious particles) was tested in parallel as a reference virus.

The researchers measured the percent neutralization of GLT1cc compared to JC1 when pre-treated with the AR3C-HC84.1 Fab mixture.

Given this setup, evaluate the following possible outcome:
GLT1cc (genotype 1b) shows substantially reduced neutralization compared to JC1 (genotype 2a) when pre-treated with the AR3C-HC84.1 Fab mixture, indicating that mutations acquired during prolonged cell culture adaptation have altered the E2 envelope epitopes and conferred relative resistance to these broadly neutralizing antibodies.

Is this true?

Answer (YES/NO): YES